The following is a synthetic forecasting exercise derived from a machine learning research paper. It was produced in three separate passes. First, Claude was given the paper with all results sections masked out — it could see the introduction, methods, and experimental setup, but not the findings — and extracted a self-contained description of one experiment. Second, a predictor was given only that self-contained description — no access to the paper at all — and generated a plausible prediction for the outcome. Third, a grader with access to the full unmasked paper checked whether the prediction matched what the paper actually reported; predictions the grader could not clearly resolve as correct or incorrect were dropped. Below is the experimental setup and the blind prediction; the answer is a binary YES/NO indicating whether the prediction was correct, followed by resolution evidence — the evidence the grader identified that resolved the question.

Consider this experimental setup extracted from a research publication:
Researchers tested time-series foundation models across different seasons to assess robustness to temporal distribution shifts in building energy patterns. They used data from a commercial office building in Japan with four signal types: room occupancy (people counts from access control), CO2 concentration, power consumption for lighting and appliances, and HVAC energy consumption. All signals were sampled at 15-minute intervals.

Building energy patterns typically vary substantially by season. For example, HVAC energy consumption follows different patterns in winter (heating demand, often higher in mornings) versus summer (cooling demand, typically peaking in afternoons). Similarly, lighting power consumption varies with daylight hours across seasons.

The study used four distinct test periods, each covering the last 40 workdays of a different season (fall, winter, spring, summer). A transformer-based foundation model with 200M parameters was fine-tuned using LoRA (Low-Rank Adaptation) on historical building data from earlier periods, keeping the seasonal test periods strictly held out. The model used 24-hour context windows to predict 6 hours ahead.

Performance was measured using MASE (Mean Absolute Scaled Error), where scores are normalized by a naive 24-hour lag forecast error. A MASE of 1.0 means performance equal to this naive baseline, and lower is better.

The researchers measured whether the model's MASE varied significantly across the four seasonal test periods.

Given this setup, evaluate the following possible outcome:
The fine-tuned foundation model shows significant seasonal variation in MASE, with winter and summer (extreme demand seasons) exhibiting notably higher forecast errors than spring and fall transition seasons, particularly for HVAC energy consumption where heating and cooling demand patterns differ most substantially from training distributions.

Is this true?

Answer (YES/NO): NO